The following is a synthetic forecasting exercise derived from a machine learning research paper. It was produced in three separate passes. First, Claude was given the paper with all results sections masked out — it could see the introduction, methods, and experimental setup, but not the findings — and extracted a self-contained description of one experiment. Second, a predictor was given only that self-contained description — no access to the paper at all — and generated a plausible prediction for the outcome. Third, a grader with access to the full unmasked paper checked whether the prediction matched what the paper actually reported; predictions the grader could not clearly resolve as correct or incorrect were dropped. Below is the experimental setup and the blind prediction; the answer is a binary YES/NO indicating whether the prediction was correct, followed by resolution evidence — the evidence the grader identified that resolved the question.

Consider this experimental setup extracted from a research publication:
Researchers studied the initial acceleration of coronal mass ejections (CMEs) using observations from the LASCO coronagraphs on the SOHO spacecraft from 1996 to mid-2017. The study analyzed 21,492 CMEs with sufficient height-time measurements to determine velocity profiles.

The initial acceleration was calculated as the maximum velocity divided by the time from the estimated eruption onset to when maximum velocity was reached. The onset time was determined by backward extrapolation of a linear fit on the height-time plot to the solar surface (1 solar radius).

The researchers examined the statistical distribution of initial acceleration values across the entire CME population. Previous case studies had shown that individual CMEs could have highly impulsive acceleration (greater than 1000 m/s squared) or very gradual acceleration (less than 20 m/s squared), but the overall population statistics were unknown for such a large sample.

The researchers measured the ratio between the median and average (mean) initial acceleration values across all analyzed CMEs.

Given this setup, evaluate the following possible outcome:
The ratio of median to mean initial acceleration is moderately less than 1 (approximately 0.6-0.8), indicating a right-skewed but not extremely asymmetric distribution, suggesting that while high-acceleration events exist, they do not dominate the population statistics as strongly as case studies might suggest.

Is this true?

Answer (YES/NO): NO